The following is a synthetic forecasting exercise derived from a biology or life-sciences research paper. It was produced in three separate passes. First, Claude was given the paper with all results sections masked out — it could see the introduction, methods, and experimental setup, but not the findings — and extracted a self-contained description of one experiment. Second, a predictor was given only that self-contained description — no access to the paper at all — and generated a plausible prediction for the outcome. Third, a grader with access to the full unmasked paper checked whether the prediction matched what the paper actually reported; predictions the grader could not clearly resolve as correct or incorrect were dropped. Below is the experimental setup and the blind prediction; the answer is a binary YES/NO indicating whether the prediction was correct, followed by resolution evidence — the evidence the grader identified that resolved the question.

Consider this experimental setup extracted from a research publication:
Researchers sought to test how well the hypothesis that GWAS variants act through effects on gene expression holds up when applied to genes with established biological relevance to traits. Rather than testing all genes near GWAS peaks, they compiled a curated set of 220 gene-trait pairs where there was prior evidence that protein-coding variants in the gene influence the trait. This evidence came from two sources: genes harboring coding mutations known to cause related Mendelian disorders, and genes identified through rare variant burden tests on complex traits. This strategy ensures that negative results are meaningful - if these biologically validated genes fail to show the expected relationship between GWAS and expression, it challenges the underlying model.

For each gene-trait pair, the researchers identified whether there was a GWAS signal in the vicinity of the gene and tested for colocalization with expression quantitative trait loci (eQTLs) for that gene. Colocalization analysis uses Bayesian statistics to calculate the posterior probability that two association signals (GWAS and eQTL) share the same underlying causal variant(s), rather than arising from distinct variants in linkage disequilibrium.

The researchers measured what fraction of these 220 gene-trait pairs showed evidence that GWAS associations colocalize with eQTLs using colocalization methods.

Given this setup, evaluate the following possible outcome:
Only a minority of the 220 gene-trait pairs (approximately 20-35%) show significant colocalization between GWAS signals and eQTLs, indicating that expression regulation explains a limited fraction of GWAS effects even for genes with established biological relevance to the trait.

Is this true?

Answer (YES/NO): NO